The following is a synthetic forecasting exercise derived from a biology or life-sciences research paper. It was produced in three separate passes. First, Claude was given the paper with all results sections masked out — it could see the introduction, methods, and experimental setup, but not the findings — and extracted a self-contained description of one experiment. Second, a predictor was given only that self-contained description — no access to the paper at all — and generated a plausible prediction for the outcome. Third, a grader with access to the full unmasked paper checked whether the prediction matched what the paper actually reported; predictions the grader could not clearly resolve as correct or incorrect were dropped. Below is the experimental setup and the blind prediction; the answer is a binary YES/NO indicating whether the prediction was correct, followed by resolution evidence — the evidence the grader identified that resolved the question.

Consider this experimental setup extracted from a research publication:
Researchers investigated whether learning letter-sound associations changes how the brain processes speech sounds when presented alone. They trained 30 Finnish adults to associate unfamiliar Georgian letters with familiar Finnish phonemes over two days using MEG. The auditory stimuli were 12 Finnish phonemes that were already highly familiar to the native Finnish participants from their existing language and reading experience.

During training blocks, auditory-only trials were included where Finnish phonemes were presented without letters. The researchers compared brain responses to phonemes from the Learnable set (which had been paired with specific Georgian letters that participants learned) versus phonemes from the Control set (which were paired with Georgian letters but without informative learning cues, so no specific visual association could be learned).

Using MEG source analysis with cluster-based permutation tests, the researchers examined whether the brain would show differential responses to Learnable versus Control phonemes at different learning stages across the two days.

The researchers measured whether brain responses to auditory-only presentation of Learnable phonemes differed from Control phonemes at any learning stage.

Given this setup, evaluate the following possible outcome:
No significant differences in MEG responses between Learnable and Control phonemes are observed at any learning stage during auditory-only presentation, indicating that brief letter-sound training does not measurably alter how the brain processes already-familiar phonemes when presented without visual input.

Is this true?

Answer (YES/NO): YES